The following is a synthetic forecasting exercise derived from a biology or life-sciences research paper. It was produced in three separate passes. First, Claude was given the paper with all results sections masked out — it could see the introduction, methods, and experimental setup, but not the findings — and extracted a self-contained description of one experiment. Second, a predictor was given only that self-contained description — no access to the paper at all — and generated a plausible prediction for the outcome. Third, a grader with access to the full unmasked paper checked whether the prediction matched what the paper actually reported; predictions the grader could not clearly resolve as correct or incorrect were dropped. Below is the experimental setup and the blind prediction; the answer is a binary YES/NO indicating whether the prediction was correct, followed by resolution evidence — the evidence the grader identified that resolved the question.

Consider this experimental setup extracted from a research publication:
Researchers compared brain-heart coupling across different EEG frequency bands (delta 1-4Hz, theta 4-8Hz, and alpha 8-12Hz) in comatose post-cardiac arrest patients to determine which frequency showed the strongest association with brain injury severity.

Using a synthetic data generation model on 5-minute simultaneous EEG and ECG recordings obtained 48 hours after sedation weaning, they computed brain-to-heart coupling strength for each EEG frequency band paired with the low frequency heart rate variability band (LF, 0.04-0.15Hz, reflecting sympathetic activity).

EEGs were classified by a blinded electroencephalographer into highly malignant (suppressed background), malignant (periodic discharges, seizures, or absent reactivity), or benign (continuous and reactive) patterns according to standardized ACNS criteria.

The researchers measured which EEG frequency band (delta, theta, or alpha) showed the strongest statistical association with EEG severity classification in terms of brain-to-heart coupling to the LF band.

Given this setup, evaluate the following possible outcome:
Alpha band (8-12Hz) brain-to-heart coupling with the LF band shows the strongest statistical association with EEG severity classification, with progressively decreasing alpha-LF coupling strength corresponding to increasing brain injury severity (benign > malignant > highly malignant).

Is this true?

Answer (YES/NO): NO